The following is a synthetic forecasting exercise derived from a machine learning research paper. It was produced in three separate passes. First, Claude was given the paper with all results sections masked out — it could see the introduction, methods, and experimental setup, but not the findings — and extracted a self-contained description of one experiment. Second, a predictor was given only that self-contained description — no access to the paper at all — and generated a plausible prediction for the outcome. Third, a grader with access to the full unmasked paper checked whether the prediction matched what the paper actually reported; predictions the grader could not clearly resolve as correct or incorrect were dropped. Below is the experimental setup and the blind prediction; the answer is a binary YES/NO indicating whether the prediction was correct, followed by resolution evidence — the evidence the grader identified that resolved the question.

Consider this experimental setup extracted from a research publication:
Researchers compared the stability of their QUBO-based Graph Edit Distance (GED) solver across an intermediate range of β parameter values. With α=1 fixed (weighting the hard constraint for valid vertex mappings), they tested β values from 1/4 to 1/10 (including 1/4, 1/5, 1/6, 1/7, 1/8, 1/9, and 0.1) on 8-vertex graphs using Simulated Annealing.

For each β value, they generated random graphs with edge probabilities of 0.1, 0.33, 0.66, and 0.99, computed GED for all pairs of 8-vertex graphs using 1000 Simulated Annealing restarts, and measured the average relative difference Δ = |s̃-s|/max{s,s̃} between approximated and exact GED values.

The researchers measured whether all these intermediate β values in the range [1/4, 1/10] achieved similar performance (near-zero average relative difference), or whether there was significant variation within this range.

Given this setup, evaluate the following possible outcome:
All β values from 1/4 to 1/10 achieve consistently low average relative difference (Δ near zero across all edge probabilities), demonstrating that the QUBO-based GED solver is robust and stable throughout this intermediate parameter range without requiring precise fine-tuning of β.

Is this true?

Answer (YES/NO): YES